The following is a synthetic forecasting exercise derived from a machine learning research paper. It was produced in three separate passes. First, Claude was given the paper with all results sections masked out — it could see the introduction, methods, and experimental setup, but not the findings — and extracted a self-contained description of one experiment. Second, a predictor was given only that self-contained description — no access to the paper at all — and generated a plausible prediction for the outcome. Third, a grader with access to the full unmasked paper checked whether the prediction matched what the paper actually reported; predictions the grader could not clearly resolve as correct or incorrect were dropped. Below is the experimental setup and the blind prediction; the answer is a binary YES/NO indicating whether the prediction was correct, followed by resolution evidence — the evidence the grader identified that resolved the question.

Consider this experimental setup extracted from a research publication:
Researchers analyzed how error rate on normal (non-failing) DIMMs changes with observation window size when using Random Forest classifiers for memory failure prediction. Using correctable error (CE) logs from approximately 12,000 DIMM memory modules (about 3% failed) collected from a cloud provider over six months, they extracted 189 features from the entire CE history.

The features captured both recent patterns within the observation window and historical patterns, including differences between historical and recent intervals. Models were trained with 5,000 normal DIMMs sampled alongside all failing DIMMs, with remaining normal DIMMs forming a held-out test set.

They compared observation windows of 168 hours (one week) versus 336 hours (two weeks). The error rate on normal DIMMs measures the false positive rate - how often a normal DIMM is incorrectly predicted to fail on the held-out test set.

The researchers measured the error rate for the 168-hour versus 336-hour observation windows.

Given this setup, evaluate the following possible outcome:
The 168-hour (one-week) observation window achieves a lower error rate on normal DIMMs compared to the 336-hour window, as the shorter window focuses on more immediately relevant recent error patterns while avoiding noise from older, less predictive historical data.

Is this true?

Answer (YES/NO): NO